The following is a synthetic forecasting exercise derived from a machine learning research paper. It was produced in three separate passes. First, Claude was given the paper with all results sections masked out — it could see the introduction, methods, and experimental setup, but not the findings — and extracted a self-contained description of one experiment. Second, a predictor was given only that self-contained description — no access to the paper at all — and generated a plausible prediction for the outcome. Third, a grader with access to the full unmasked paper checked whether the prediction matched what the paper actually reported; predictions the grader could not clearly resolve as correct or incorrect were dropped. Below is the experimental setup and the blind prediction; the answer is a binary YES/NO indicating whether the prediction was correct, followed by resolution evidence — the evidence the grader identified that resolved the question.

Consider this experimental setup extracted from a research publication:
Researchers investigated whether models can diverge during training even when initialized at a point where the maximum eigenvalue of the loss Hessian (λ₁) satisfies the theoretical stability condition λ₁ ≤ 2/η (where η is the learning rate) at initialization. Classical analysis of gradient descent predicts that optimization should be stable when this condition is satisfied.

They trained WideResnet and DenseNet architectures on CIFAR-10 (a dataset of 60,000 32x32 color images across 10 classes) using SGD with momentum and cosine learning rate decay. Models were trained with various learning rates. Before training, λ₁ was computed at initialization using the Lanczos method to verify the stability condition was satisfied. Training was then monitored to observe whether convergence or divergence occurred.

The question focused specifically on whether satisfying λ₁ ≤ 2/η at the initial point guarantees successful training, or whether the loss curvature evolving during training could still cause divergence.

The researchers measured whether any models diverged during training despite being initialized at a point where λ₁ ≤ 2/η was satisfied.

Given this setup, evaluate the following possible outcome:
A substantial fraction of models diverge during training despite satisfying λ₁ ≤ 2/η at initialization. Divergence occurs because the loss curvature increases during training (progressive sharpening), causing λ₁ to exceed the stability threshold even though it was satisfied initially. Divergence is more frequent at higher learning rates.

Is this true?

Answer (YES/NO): NO